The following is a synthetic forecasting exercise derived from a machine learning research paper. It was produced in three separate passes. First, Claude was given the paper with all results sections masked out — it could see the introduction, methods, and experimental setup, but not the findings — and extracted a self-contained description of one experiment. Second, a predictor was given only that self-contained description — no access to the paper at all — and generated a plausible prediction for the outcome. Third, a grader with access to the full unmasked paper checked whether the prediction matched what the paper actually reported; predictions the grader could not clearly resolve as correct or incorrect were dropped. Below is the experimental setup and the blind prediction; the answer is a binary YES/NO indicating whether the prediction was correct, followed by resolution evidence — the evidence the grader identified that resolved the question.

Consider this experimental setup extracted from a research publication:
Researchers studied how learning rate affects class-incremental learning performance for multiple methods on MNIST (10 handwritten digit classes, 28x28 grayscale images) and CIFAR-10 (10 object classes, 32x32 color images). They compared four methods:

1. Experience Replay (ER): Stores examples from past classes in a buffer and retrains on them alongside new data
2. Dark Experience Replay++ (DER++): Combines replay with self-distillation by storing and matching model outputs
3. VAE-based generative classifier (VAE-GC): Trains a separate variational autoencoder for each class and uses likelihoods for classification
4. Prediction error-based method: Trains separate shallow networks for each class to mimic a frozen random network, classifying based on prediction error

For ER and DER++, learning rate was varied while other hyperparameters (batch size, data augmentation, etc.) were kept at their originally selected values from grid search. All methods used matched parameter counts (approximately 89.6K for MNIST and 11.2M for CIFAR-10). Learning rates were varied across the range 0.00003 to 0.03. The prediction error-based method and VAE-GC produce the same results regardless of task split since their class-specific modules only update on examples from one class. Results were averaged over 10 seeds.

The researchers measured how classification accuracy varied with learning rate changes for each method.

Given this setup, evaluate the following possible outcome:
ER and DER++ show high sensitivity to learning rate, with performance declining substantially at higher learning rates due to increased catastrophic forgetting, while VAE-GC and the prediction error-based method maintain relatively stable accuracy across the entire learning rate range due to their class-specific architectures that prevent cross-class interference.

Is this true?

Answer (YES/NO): NO